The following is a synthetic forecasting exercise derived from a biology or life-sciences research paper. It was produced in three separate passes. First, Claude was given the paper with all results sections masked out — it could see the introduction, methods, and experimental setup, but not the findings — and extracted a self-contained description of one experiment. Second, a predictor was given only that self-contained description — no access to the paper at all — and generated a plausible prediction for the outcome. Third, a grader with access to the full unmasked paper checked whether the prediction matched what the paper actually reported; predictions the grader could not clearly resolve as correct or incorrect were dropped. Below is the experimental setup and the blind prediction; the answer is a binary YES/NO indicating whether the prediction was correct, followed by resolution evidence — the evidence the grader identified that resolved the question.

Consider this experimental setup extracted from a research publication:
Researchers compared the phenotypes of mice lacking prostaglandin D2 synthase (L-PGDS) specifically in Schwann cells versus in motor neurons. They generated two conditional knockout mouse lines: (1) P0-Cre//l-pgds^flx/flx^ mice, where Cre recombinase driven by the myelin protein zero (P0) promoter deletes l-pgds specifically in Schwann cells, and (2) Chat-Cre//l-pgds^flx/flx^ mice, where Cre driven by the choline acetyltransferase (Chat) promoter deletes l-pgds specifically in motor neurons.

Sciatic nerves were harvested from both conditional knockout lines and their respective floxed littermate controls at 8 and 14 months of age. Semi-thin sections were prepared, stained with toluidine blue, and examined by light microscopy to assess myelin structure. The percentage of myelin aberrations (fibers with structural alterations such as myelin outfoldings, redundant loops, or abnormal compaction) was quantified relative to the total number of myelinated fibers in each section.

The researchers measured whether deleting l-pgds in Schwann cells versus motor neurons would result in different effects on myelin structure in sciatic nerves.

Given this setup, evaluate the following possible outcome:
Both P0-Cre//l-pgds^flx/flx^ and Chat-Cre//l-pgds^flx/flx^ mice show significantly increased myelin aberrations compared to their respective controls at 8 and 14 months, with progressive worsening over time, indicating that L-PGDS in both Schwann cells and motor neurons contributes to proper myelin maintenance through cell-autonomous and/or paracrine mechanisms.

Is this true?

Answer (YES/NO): NO